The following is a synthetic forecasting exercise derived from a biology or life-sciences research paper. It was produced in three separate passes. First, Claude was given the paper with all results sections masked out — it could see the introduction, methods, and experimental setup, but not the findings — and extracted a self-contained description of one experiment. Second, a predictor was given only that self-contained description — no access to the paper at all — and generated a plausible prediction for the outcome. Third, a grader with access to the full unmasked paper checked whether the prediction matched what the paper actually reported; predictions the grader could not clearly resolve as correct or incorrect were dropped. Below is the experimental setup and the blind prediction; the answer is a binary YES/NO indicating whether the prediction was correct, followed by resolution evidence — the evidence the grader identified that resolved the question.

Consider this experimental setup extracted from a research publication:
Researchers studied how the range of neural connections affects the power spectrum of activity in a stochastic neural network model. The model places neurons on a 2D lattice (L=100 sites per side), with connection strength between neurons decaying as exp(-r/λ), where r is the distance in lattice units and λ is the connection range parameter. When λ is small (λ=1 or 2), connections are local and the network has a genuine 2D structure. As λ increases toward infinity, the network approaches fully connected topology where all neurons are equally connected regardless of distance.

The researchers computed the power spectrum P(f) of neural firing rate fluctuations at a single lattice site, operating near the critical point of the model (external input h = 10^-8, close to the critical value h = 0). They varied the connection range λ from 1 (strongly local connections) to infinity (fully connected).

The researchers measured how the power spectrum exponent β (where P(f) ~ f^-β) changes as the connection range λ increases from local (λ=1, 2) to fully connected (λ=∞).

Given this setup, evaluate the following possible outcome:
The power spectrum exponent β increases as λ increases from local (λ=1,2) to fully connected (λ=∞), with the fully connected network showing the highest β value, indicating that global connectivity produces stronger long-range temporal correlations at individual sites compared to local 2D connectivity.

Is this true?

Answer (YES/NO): YES